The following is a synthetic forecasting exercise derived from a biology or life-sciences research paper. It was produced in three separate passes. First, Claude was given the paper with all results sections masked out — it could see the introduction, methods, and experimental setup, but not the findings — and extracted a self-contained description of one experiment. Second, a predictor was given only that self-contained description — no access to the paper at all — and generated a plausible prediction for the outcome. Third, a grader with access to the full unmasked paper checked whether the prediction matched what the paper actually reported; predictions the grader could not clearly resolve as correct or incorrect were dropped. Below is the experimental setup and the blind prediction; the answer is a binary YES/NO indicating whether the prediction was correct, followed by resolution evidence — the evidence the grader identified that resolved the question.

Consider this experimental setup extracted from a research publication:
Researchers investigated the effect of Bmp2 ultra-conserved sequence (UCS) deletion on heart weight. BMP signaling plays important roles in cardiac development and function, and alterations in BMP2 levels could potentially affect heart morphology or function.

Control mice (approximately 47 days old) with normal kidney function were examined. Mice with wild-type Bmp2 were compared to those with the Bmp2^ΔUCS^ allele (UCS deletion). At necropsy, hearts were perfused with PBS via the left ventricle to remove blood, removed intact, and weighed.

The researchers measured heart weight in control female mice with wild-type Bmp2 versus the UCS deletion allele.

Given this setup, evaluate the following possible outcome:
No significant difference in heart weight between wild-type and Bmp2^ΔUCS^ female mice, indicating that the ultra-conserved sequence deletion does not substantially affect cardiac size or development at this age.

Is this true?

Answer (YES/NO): NO